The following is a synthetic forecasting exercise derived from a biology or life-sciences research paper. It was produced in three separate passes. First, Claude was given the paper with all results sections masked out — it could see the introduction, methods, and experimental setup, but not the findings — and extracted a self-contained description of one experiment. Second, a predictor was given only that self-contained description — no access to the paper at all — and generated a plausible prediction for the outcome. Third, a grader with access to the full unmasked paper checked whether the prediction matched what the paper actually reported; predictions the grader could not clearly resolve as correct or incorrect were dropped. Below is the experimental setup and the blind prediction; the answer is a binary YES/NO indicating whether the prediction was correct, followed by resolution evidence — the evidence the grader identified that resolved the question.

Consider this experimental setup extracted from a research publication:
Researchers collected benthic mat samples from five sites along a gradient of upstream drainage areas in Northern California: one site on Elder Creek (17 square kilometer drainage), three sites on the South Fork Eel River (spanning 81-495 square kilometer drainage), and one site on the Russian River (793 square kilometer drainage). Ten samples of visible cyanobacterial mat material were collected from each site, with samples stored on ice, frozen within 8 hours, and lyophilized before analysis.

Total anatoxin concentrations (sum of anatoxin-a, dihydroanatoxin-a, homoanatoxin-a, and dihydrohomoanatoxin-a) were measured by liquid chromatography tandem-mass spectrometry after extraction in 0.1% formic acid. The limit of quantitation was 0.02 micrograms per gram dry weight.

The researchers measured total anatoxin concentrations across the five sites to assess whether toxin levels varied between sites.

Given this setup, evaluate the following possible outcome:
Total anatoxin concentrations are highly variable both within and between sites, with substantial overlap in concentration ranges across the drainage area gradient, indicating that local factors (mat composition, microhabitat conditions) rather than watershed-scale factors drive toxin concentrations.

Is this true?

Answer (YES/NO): NO